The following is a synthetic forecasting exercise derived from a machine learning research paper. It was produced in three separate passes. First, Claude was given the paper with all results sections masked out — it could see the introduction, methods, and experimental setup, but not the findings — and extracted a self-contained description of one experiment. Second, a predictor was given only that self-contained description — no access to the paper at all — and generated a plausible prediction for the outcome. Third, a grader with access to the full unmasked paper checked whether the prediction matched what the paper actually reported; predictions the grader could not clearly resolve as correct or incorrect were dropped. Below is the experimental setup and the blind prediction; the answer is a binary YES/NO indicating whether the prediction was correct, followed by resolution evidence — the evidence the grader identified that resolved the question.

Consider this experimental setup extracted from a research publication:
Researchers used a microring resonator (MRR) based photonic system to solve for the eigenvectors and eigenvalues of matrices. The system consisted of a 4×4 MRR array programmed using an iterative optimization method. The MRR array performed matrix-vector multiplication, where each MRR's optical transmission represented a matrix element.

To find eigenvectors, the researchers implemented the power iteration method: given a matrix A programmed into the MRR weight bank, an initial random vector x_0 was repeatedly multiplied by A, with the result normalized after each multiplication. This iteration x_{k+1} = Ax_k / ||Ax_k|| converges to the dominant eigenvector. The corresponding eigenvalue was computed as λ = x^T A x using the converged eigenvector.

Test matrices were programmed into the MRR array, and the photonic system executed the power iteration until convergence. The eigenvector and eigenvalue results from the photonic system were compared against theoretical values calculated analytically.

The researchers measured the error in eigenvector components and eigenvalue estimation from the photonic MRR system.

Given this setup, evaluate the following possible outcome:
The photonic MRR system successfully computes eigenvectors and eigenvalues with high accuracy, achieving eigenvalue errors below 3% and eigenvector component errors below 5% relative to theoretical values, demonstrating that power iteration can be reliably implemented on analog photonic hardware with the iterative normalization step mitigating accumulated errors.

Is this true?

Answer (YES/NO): YES